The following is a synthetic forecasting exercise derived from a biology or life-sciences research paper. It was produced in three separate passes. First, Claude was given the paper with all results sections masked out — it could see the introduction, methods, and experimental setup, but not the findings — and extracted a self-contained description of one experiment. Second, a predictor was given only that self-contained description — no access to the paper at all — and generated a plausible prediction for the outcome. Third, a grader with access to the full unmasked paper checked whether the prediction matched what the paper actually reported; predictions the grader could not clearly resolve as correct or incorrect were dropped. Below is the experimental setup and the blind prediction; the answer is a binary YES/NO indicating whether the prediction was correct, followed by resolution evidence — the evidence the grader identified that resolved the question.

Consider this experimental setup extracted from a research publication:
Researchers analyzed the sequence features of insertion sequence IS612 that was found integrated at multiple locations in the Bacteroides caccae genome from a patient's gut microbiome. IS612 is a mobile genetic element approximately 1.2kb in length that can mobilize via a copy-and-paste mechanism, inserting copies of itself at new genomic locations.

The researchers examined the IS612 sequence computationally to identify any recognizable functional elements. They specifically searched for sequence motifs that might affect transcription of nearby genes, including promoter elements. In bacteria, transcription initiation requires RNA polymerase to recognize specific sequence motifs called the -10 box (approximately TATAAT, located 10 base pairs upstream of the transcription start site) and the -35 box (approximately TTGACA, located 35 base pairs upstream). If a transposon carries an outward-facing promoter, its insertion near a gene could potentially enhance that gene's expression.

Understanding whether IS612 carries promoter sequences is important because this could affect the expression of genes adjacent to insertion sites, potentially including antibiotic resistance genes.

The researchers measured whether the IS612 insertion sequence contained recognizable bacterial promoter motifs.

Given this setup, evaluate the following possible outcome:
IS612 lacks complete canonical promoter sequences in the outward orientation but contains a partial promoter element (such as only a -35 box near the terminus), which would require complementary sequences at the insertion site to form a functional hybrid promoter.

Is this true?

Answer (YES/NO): NO